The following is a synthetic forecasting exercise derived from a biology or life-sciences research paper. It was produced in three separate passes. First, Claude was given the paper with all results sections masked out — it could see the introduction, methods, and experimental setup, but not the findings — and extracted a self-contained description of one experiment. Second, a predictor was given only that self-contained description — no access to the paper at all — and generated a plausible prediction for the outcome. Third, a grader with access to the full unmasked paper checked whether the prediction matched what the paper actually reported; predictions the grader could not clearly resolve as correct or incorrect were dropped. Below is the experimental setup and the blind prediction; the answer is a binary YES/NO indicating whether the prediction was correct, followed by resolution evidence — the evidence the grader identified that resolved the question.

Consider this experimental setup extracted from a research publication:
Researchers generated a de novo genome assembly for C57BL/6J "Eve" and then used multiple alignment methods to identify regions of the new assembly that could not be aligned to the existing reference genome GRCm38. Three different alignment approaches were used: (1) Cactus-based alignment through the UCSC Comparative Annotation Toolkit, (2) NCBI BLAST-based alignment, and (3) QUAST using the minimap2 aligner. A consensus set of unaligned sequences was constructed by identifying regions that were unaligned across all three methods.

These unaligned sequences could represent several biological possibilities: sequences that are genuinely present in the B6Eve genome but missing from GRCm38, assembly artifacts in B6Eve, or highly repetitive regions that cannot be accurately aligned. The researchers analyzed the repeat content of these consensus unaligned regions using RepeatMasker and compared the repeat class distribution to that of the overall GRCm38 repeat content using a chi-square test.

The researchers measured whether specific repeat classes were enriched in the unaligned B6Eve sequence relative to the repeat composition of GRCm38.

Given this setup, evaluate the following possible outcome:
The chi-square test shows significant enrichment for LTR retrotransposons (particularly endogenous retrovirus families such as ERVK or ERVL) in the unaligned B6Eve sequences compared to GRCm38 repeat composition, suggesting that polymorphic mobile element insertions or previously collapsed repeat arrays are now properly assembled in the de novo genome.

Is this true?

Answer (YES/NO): NO